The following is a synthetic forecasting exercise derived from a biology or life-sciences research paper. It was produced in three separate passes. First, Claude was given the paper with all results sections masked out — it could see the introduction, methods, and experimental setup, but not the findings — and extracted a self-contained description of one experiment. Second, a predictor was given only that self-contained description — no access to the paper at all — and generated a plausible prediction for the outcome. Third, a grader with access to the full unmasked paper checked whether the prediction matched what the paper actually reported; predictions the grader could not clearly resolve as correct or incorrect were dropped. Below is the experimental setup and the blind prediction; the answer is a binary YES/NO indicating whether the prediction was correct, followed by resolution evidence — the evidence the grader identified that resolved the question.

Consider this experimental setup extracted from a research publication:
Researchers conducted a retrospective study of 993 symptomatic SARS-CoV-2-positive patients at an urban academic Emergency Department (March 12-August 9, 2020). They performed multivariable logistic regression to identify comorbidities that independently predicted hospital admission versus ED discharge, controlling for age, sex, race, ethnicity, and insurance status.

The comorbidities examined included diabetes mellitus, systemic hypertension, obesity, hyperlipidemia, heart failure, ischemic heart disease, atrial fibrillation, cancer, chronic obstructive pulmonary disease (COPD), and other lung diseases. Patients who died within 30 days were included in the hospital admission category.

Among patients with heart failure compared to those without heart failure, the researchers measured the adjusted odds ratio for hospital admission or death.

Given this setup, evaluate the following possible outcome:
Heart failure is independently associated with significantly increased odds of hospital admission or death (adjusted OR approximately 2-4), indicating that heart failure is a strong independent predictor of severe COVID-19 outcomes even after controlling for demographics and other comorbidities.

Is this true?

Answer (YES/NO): YES